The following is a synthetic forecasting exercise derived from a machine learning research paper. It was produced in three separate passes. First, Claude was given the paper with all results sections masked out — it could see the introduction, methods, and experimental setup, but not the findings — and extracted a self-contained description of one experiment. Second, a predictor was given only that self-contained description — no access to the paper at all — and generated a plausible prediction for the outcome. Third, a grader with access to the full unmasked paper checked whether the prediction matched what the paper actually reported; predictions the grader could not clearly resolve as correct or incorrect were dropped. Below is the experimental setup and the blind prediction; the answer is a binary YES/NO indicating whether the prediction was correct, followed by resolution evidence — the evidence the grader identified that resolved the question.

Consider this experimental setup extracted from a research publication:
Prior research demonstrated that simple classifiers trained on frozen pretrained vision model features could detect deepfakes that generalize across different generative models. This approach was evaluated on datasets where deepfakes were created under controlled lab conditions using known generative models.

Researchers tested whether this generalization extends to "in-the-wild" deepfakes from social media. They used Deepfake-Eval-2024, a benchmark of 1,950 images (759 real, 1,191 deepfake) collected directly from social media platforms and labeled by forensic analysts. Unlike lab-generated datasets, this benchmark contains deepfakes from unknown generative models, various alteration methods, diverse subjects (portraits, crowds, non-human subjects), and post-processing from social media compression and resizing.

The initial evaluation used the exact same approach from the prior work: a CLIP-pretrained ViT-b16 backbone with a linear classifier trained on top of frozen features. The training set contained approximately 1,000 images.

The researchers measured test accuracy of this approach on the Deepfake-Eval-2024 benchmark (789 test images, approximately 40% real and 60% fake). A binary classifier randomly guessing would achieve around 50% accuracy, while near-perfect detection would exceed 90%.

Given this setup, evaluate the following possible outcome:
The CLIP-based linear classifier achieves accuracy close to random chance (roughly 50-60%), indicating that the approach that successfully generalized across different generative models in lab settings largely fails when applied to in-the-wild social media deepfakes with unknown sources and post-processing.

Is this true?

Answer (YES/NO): NO